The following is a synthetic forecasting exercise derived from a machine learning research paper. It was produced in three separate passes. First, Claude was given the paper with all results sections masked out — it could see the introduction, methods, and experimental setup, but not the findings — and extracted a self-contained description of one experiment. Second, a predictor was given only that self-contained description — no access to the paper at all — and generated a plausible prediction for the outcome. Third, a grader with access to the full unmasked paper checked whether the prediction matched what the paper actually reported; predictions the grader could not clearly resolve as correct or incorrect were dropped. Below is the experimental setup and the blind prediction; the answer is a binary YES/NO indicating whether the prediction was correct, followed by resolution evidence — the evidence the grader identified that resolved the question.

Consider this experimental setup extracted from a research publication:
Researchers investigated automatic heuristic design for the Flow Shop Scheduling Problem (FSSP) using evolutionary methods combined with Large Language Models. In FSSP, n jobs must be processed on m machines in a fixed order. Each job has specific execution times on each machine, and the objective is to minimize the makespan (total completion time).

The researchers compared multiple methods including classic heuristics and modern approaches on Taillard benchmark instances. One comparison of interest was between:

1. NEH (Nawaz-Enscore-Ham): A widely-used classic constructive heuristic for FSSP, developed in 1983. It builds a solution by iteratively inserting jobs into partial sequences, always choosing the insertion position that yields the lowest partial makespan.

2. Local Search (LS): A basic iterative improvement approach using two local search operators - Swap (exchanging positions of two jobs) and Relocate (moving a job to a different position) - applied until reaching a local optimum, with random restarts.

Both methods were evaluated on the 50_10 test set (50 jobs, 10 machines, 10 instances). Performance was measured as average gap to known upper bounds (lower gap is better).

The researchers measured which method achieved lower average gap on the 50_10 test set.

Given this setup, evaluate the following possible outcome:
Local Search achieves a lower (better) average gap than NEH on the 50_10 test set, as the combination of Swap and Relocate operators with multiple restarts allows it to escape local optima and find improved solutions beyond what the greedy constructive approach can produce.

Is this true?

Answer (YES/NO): YES